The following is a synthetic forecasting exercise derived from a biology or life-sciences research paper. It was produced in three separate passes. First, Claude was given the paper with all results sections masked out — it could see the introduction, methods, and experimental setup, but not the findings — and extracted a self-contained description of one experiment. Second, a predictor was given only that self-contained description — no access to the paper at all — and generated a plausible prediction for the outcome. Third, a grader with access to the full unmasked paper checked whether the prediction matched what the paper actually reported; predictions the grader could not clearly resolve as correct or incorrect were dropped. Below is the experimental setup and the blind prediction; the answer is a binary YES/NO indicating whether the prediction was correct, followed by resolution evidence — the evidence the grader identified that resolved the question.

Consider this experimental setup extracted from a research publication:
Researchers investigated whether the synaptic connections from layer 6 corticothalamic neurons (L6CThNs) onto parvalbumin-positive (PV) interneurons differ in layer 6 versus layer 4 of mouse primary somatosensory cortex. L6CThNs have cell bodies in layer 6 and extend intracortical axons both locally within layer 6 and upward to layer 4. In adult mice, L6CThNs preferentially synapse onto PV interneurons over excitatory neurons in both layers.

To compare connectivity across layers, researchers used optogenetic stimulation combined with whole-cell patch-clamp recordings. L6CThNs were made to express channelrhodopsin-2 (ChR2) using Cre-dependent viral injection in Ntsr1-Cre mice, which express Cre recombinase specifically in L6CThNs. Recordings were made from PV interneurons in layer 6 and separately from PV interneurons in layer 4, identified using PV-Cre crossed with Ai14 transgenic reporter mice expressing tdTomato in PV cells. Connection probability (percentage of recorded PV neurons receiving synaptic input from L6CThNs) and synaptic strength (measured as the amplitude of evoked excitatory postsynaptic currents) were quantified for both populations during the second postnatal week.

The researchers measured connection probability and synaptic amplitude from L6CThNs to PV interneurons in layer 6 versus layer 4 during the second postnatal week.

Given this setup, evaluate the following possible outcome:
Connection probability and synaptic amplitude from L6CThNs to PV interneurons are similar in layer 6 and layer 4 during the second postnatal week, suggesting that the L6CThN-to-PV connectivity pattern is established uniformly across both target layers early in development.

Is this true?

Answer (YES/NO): NO